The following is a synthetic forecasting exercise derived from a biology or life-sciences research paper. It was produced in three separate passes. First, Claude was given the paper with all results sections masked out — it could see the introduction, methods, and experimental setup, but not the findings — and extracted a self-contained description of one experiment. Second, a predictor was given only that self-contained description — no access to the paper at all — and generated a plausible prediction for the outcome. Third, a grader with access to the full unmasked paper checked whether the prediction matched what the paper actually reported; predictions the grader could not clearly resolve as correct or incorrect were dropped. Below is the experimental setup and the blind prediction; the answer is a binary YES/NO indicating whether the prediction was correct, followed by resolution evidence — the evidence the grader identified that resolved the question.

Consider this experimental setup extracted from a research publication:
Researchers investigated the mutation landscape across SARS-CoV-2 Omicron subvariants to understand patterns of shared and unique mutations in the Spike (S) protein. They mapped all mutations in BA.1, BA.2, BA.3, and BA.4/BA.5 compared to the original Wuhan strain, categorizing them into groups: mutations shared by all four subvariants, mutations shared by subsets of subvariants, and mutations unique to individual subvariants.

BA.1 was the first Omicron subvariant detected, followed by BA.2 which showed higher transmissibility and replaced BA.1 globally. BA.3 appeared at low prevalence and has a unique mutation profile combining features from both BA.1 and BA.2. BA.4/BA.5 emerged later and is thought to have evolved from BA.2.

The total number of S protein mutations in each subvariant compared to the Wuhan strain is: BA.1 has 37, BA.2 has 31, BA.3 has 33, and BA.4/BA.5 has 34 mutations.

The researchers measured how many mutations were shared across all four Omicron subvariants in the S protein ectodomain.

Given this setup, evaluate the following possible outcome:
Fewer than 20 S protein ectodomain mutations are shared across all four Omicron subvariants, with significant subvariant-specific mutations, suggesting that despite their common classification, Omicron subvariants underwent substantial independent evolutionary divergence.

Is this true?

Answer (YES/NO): NO